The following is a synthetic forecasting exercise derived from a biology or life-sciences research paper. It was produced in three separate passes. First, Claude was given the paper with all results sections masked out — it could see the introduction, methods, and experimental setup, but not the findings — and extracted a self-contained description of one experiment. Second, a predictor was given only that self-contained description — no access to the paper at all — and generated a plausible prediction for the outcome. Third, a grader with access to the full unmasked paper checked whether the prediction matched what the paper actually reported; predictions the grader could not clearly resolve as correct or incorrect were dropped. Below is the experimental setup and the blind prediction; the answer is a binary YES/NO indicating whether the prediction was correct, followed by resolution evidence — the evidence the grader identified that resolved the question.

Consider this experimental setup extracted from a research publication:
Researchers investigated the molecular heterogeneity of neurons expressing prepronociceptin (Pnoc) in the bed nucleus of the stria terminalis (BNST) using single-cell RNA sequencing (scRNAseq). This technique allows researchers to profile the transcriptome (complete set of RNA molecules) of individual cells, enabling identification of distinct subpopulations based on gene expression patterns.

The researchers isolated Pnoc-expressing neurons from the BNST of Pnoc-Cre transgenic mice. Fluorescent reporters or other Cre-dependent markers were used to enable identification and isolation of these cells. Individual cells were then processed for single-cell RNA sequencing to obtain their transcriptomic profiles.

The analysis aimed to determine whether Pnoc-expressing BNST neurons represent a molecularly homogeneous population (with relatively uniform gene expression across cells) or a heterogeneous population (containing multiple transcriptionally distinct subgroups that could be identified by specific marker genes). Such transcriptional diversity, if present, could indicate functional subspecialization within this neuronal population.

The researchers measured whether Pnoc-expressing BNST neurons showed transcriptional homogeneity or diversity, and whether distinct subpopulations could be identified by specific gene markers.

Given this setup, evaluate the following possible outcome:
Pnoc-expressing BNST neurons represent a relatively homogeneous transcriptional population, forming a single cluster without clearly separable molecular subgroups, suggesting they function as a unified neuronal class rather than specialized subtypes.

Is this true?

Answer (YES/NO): NO